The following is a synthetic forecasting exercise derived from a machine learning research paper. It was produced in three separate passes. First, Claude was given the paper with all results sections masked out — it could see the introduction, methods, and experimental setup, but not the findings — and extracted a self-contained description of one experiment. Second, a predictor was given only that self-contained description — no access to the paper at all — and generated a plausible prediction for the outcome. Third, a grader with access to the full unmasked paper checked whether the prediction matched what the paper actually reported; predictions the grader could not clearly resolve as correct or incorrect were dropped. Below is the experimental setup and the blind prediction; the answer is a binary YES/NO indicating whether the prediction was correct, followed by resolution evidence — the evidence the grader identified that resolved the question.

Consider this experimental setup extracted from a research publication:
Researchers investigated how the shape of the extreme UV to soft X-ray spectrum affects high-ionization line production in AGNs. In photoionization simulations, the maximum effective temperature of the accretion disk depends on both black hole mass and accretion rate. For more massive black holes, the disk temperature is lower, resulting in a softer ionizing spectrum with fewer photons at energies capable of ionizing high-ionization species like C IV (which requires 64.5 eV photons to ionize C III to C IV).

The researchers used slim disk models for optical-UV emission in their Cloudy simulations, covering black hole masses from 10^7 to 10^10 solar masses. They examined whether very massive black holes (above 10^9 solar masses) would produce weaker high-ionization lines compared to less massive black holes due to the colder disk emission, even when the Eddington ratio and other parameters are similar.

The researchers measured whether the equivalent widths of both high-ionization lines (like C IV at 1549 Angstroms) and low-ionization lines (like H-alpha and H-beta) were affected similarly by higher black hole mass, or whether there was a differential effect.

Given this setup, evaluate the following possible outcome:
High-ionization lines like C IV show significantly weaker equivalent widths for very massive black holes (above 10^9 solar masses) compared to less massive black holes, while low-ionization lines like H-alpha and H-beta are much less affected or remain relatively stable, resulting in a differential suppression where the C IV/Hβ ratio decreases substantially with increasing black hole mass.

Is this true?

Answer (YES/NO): YES